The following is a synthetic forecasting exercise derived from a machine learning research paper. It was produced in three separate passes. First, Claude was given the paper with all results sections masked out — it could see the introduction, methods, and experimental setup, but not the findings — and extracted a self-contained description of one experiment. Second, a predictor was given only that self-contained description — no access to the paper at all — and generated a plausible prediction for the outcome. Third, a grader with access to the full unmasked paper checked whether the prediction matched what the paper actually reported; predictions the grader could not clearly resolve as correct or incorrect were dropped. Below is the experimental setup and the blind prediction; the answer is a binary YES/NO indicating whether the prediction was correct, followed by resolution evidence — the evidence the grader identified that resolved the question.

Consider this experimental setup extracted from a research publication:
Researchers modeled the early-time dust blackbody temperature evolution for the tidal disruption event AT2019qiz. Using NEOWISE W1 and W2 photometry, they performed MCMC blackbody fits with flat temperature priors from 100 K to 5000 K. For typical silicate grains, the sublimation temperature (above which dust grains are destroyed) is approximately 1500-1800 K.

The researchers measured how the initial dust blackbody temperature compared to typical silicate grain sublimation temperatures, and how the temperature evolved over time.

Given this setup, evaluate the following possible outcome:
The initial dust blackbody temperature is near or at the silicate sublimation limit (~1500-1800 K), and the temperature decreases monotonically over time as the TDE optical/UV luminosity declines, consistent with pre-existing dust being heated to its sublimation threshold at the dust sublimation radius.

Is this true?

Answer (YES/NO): NO